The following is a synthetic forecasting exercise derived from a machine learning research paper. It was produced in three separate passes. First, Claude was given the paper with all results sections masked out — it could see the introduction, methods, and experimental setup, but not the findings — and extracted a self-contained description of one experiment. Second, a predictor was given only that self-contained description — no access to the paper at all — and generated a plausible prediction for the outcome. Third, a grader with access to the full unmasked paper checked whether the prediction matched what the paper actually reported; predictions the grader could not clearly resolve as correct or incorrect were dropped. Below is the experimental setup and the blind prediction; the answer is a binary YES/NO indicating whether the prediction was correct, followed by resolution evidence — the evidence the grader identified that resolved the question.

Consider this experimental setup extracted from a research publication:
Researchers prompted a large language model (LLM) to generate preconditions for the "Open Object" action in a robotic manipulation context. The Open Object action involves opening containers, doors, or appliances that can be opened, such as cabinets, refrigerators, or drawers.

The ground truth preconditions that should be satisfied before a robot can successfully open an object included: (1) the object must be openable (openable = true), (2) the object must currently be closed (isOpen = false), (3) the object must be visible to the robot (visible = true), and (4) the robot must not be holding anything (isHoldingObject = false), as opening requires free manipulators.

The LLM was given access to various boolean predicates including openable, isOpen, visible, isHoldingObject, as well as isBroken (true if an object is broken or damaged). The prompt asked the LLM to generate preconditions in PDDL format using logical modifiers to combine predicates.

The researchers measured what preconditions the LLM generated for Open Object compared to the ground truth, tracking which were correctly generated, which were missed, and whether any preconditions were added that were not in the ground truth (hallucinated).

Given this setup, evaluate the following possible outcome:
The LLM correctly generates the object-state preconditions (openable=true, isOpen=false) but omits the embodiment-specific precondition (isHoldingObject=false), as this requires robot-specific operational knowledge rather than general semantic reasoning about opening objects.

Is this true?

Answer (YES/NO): YES